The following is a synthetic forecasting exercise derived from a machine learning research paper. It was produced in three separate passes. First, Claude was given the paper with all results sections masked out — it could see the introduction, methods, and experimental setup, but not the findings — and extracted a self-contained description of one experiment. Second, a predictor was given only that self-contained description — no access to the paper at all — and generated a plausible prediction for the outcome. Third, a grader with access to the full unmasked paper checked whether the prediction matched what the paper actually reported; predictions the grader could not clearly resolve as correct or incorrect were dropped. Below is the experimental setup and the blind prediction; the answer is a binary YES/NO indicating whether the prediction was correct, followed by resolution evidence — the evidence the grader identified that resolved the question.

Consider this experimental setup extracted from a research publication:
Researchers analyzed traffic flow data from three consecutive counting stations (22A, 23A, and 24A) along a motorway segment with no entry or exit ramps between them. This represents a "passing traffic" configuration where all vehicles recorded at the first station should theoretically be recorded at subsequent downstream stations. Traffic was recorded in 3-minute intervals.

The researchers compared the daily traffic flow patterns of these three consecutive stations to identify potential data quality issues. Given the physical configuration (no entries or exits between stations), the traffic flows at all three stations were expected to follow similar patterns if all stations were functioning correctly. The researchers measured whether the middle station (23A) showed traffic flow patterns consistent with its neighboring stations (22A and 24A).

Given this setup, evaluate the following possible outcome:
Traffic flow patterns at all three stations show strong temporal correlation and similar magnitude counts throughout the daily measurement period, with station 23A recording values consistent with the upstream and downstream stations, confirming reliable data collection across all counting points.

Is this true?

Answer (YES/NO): NO